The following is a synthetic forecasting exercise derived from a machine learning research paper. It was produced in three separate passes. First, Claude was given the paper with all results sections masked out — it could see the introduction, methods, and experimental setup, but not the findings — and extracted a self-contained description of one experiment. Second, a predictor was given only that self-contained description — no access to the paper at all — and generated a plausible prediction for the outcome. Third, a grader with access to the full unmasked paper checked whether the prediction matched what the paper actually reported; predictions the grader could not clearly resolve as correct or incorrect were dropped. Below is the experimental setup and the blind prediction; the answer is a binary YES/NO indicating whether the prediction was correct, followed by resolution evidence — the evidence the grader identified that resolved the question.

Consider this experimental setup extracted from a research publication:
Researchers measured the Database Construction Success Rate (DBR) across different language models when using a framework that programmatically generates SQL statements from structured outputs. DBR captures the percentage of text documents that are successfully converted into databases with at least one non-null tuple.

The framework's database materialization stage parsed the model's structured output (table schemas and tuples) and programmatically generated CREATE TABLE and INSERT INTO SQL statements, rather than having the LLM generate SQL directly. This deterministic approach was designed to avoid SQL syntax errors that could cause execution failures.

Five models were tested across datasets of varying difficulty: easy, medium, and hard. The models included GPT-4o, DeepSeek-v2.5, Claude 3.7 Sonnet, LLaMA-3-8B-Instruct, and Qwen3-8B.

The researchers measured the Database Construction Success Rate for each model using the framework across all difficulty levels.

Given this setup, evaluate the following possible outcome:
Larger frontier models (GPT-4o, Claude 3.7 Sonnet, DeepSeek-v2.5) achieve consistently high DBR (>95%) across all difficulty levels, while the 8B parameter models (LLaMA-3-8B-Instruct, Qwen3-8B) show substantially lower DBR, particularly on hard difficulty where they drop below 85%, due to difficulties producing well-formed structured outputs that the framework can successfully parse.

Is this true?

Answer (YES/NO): NO